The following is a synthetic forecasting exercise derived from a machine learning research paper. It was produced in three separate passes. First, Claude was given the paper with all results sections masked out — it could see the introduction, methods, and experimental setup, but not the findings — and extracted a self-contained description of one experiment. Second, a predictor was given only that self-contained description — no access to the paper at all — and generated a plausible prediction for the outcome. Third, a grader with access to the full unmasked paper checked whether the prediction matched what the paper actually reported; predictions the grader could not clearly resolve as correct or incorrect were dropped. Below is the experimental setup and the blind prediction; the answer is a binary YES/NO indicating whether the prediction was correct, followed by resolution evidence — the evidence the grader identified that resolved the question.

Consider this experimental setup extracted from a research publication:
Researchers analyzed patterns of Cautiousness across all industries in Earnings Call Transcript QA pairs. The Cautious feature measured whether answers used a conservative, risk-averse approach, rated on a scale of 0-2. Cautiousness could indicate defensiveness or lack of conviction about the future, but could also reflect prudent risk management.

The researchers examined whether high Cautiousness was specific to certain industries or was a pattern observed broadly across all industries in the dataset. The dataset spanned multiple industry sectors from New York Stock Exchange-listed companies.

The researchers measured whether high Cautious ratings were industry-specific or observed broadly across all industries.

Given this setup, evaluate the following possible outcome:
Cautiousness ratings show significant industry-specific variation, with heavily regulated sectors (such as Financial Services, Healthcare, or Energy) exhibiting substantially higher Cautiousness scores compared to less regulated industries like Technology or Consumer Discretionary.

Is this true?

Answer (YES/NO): NO